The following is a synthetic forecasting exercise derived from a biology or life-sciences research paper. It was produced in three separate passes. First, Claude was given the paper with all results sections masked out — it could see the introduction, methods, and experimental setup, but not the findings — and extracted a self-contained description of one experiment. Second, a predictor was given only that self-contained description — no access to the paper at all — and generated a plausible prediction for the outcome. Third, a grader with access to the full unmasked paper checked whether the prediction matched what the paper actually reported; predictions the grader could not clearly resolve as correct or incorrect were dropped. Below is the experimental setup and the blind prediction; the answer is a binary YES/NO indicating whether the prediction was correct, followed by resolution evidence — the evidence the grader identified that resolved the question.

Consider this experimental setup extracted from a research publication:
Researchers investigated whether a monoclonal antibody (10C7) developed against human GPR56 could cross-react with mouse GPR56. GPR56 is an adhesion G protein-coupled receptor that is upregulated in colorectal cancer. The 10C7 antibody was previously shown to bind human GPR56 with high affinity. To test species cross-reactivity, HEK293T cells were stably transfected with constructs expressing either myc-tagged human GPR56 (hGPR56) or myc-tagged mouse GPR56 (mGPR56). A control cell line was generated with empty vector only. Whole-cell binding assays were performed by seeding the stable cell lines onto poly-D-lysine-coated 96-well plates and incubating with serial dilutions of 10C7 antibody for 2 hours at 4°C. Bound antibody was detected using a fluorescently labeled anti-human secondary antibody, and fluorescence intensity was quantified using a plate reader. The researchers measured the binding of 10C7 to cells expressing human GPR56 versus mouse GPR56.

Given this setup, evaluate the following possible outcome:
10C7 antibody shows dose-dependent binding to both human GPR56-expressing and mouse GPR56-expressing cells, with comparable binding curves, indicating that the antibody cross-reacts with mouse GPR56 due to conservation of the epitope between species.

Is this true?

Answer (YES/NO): NO